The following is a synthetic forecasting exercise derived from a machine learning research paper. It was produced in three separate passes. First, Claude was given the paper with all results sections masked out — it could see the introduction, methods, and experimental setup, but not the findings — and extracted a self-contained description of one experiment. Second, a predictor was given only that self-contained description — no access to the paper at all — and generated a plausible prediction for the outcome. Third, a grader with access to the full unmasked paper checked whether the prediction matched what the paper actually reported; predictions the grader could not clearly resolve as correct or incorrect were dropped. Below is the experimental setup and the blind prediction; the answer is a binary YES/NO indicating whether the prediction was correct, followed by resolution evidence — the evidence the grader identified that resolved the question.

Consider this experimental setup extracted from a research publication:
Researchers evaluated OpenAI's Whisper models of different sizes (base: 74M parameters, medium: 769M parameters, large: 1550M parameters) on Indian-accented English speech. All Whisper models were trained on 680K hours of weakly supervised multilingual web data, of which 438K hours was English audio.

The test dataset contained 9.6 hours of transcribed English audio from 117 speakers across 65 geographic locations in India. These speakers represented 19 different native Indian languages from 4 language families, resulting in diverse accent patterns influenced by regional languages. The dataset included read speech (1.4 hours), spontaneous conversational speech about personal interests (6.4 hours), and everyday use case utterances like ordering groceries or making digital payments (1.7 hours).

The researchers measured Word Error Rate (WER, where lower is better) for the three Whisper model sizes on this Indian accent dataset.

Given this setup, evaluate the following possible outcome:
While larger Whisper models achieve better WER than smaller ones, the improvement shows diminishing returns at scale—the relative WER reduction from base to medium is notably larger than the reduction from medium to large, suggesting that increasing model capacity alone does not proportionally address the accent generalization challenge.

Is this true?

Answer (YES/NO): YES